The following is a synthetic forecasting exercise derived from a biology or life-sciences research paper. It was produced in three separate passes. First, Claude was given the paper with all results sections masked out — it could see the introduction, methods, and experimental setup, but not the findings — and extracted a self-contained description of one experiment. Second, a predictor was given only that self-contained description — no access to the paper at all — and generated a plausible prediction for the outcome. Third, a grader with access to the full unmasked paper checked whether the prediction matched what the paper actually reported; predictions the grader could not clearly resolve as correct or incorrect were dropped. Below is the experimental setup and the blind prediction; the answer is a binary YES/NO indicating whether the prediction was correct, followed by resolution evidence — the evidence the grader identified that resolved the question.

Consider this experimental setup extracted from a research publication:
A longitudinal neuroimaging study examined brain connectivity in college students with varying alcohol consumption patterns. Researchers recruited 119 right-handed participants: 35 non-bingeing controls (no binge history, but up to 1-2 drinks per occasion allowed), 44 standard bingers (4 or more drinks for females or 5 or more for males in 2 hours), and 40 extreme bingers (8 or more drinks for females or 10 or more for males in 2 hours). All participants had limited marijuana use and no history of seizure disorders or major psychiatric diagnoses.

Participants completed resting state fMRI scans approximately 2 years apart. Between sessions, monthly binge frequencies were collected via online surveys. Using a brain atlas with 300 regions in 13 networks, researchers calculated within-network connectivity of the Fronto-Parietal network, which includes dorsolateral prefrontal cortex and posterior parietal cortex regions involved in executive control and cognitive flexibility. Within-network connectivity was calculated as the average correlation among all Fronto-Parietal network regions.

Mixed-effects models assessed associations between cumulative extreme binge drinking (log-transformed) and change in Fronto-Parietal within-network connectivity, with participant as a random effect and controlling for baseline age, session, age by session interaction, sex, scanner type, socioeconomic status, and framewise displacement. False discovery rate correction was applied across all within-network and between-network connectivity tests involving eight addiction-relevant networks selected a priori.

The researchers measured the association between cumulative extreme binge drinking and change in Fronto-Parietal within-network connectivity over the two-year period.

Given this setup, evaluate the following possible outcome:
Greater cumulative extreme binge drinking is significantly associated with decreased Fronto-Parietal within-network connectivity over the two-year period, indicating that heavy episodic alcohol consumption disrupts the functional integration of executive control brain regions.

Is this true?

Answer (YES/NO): NO